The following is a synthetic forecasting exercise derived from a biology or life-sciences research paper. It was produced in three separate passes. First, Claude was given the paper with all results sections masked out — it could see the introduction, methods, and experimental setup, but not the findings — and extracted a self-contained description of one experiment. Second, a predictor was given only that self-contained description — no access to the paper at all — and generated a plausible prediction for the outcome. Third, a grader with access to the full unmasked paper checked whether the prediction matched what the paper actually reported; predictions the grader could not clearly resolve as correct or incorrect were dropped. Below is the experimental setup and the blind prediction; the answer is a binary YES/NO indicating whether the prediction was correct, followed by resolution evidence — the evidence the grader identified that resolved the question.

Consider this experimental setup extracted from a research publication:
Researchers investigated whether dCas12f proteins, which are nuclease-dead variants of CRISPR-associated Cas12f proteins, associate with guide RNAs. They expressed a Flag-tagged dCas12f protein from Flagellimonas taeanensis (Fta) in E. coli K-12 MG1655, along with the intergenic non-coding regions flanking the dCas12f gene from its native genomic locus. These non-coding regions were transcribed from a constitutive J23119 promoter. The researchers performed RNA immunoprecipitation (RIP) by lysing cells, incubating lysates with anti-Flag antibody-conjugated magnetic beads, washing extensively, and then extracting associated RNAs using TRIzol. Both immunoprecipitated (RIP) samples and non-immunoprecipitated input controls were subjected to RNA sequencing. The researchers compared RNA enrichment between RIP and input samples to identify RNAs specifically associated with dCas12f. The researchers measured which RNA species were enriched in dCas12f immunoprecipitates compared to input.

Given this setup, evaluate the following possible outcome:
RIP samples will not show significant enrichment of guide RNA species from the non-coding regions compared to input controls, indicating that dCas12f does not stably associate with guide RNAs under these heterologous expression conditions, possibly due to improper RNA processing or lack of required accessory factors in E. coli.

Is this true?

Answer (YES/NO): NO